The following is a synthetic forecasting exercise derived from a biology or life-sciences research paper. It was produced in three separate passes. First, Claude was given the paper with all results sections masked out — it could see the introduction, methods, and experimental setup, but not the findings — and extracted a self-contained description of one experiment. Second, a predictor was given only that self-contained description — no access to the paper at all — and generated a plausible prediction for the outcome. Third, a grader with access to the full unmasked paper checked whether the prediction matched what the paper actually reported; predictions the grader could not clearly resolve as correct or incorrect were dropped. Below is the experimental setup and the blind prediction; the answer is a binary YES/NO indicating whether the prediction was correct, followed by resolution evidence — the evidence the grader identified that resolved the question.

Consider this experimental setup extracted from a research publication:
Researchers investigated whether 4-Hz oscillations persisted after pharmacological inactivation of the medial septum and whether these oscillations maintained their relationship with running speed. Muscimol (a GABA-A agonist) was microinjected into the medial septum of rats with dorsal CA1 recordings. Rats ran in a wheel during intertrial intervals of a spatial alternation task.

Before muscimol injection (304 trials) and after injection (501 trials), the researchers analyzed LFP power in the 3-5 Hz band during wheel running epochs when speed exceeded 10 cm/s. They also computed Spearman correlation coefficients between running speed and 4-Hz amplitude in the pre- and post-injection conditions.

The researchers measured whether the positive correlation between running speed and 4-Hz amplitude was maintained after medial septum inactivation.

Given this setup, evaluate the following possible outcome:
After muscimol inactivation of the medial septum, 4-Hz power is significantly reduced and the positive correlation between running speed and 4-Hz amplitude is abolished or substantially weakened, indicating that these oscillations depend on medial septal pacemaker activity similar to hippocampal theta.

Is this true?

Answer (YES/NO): NO